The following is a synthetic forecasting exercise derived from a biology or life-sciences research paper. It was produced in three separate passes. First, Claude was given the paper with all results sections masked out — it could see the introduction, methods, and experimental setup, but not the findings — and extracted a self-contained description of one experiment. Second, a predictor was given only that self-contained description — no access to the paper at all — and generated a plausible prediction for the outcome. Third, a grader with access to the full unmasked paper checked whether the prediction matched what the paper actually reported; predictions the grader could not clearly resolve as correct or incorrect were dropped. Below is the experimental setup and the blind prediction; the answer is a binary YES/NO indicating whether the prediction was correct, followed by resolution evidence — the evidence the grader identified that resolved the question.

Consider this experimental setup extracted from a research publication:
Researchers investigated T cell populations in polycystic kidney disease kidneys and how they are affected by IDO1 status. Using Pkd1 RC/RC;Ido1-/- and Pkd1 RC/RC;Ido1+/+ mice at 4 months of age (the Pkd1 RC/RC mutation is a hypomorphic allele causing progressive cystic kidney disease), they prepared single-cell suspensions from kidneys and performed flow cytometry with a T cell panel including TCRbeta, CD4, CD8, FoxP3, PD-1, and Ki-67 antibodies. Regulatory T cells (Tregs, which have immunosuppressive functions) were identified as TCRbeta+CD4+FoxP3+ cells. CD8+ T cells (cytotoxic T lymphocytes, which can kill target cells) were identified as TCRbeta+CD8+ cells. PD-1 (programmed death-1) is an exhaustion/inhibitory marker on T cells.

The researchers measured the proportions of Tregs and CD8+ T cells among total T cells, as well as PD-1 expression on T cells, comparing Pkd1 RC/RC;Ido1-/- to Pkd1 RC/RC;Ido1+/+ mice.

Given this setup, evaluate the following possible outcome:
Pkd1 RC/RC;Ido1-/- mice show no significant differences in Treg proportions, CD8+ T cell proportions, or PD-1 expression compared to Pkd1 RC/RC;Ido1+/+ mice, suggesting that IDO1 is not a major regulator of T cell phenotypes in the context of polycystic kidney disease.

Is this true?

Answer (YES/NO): NO